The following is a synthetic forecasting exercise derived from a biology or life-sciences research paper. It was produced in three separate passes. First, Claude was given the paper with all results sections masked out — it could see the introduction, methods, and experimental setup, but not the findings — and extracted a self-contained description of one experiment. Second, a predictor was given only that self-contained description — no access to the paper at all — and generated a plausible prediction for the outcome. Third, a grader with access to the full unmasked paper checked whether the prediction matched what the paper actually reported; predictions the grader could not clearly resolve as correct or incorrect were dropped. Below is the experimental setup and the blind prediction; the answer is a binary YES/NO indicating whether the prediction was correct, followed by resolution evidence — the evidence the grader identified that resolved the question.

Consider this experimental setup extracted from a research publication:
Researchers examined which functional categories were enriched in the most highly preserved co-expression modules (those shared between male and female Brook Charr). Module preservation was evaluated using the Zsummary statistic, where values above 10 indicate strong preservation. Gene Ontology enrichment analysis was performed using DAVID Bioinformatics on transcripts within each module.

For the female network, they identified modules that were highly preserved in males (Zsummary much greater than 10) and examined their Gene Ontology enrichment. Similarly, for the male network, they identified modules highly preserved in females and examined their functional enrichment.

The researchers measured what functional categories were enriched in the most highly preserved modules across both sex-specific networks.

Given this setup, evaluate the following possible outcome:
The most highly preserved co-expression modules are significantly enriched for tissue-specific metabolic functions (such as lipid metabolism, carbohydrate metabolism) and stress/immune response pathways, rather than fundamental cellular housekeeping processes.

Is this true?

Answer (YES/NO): NO